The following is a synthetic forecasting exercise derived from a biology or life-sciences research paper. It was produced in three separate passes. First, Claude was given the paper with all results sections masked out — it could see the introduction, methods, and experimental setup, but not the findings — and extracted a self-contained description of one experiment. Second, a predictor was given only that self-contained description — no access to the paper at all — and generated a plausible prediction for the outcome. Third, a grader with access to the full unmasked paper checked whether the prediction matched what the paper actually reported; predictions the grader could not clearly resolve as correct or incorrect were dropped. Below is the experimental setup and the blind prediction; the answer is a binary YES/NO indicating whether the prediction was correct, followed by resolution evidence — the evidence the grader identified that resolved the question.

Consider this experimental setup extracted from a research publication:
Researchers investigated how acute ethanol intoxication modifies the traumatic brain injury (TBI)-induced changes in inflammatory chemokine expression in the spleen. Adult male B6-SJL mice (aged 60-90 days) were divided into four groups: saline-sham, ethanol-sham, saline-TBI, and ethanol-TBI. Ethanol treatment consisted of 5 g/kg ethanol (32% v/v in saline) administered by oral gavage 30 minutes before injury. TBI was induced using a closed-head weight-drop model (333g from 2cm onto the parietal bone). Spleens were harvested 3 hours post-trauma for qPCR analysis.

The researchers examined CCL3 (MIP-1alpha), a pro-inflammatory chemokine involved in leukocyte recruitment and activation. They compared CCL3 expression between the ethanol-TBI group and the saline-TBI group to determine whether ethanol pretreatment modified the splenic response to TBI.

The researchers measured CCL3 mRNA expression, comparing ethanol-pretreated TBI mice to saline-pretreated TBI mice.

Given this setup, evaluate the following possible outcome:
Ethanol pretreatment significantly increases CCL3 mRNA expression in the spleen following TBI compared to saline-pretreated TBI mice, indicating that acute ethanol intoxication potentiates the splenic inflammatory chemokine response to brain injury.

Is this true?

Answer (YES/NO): NO